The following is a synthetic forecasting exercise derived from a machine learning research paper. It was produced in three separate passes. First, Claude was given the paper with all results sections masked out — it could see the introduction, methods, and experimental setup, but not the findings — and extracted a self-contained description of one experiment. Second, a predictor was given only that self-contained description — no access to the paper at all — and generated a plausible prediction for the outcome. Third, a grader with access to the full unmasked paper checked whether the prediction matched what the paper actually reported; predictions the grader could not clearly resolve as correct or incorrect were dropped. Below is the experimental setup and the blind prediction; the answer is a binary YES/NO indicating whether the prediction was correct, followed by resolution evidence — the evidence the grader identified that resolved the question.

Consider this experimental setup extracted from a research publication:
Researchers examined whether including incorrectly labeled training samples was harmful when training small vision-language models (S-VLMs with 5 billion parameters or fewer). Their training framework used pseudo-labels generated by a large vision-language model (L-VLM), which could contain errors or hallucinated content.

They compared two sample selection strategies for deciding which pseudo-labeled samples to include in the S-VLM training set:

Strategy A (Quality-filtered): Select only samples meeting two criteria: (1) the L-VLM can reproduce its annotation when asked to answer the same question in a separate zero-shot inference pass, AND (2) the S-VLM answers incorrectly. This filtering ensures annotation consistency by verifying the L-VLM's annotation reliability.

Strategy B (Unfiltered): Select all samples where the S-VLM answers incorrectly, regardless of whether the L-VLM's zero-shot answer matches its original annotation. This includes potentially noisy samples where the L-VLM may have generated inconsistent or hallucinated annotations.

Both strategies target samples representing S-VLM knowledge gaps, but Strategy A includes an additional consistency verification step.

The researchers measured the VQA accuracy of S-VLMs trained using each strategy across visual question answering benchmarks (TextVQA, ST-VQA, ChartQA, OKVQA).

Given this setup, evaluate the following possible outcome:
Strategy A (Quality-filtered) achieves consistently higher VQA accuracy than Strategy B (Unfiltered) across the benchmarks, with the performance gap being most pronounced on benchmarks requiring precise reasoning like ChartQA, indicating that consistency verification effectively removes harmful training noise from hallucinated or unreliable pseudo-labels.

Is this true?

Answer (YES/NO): NO